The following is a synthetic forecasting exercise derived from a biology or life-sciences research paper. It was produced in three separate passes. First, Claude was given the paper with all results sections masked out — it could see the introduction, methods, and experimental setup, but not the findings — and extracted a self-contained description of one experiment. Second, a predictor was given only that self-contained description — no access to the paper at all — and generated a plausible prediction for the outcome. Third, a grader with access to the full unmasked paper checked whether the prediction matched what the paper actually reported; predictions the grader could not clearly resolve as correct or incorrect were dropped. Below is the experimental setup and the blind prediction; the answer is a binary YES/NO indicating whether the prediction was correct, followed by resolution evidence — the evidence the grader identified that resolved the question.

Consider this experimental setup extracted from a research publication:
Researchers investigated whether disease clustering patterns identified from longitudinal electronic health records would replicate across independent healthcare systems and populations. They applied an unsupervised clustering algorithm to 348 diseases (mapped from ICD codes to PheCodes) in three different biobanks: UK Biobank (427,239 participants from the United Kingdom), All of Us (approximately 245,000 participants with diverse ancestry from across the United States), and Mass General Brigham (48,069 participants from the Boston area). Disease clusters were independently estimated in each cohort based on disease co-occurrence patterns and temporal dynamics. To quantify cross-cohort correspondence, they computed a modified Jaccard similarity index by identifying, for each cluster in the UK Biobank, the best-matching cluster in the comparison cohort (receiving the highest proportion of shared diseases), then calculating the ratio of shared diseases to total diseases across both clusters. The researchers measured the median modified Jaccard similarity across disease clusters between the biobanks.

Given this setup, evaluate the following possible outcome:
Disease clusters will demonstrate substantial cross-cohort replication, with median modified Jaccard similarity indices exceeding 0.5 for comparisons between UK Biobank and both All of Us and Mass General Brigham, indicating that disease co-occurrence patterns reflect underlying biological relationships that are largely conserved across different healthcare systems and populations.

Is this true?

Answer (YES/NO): YES